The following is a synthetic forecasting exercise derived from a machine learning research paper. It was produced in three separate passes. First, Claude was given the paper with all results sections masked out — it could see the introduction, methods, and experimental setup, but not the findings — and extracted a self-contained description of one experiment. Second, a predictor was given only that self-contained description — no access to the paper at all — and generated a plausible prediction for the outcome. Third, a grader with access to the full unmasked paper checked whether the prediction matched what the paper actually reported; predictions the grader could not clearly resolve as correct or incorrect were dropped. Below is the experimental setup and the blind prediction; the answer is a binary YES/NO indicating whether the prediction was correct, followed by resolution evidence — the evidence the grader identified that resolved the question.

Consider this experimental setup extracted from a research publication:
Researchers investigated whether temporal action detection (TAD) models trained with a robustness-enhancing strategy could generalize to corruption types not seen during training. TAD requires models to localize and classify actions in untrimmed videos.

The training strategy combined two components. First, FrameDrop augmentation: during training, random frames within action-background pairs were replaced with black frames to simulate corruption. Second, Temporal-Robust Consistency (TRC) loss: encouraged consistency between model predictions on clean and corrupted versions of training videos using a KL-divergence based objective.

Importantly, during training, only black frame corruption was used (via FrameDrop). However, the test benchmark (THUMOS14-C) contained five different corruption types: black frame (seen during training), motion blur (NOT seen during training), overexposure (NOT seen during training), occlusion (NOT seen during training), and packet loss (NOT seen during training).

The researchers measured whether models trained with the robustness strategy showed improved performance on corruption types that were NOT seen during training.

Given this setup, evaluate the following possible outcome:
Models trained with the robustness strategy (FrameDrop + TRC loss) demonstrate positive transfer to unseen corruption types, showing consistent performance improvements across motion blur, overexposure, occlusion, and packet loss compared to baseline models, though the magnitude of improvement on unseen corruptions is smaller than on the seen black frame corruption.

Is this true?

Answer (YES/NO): YES